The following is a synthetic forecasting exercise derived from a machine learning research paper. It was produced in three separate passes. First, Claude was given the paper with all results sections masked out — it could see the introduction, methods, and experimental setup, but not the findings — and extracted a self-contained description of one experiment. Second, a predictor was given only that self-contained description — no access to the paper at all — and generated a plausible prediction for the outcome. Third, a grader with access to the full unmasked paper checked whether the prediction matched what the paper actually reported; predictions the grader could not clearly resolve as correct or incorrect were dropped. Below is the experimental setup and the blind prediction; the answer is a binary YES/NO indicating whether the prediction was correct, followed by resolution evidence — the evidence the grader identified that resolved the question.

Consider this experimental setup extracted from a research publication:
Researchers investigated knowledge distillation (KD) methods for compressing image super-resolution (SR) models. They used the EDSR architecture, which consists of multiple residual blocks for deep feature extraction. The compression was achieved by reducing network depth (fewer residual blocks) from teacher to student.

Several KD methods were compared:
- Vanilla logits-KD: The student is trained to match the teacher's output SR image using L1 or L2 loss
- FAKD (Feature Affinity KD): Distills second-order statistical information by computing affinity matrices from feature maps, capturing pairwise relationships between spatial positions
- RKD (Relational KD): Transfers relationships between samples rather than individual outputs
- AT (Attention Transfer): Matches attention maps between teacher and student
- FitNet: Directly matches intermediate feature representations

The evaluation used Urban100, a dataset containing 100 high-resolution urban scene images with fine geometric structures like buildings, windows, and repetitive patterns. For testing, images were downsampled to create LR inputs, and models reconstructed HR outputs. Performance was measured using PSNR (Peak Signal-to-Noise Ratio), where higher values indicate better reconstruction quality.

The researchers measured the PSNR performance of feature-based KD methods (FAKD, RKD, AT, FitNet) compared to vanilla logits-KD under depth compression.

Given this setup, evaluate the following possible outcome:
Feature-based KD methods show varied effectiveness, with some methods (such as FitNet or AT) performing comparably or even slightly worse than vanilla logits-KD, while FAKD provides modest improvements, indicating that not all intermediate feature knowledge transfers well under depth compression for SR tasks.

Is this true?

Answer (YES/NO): NO